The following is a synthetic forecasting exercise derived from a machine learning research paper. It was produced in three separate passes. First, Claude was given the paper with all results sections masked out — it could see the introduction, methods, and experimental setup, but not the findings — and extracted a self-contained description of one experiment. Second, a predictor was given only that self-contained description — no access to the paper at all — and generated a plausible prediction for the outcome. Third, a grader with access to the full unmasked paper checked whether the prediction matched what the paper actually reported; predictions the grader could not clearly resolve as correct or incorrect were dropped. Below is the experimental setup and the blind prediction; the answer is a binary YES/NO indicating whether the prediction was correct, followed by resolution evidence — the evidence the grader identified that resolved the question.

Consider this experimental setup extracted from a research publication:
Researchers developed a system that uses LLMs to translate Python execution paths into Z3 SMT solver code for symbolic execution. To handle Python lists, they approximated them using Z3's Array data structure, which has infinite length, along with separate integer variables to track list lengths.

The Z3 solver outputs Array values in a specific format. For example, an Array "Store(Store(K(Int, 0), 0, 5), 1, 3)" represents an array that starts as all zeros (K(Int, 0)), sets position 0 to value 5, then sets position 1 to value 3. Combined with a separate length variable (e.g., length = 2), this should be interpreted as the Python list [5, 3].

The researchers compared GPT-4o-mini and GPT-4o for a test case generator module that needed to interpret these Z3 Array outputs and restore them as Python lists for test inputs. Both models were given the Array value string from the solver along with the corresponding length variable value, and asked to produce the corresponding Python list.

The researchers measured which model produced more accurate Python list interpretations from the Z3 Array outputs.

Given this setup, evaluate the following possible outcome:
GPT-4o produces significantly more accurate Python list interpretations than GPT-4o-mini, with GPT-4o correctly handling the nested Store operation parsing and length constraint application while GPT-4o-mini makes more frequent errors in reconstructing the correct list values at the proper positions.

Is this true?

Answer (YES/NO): YES